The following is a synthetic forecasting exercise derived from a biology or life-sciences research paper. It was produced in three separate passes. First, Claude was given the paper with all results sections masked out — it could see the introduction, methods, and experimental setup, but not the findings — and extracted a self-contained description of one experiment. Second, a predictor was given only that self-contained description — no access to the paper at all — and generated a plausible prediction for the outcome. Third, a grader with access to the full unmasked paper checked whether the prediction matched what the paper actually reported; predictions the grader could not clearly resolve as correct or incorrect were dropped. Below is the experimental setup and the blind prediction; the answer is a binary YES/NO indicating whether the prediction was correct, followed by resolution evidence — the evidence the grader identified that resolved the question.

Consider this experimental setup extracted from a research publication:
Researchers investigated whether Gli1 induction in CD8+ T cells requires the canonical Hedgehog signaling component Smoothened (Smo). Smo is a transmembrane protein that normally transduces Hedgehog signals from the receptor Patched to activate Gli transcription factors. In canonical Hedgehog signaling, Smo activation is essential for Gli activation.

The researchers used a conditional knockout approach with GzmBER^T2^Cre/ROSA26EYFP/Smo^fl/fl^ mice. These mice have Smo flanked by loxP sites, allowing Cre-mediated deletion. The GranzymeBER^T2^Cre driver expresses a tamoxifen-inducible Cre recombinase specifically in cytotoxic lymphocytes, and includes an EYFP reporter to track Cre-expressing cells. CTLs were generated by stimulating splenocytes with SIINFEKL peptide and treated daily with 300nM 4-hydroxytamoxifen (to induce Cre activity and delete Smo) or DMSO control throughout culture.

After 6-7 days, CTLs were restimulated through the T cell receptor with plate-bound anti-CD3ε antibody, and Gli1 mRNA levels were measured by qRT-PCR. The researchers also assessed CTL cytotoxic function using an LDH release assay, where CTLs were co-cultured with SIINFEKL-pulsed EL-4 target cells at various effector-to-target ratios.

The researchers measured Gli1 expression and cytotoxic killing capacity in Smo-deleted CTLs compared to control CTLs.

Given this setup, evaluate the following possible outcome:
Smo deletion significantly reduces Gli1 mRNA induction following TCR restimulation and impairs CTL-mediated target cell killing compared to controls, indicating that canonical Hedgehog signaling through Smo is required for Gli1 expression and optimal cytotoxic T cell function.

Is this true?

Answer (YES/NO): NO